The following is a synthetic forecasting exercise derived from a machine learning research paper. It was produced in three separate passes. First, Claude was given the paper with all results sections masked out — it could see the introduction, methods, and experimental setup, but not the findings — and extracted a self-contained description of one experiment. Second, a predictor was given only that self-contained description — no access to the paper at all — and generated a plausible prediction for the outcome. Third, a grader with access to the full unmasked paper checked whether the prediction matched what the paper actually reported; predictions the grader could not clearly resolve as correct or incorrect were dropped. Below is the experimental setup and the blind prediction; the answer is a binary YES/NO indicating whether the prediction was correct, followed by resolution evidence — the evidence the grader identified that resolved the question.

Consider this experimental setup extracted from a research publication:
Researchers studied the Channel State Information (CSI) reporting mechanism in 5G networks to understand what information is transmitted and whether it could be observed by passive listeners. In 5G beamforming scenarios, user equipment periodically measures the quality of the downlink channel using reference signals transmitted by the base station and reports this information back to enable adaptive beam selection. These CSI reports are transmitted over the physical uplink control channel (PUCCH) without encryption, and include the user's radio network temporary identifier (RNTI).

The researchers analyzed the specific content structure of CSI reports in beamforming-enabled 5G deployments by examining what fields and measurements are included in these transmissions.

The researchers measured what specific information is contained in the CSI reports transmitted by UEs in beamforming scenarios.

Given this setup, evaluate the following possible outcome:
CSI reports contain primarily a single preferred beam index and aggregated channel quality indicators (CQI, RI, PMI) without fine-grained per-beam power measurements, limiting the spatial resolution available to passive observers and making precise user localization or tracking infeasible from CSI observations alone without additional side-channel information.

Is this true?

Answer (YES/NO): NO